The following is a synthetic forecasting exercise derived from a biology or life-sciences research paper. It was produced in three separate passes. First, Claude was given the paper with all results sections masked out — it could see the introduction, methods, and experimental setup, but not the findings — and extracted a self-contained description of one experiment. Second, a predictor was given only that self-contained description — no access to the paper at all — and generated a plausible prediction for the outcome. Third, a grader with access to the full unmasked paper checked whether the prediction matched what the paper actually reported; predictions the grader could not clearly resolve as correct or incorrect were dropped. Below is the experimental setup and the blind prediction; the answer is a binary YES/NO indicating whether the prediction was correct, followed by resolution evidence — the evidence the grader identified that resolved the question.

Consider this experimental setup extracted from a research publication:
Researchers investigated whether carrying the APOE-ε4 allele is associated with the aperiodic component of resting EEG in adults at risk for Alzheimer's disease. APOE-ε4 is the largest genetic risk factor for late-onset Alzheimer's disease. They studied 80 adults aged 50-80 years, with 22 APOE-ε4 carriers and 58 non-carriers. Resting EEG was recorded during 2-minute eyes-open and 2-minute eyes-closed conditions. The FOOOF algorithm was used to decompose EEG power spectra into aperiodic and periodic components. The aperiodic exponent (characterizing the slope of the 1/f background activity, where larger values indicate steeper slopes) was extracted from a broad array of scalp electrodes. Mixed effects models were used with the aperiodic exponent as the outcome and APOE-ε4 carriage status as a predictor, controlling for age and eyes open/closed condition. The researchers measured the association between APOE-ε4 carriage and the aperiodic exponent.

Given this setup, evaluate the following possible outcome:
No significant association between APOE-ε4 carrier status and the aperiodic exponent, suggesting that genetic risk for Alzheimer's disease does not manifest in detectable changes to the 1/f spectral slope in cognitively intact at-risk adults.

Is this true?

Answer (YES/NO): YES